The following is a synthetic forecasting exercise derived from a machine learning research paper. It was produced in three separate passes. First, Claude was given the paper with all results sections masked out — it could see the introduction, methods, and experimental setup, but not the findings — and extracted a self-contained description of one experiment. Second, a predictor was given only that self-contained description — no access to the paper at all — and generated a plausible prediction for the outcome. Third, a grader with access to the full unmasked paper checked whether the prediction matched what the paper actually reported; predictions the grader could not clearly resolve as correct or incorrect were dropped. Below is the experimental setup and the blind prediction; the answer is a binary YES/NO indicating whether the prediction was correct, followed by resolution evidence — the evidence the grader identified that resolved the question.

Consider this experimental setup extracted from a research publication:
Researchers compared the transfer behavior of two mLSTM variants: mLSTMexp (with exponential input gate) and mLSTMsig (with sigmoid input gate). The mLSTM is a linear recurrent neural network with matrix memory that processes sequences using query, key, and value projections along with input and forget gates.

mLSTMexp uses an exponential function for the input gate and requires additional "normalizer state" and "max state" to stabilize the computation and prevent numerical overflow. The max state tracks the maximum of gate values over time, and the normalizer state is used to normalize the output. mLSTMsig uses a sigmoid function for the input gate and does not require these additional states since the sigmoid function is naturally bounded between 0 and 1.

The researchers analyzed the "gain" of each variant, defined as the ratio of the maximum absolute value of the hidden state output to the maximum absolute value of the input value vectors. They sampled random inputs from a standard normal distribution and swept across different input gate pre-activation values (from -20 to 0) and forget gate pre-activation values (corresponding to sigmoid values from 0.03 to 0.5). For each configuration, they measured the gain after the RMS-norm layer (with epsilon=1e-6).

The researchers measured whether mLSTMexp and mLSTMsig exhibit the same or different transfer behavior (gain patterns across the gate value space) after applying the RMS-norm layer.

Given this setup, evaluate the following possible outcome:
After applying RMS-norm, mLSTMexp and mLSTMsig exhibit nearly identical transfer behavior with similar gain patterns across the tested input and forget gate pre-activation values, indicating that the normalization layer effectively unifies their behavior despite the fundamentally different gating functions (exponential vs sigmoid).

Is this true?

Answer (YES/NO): YES